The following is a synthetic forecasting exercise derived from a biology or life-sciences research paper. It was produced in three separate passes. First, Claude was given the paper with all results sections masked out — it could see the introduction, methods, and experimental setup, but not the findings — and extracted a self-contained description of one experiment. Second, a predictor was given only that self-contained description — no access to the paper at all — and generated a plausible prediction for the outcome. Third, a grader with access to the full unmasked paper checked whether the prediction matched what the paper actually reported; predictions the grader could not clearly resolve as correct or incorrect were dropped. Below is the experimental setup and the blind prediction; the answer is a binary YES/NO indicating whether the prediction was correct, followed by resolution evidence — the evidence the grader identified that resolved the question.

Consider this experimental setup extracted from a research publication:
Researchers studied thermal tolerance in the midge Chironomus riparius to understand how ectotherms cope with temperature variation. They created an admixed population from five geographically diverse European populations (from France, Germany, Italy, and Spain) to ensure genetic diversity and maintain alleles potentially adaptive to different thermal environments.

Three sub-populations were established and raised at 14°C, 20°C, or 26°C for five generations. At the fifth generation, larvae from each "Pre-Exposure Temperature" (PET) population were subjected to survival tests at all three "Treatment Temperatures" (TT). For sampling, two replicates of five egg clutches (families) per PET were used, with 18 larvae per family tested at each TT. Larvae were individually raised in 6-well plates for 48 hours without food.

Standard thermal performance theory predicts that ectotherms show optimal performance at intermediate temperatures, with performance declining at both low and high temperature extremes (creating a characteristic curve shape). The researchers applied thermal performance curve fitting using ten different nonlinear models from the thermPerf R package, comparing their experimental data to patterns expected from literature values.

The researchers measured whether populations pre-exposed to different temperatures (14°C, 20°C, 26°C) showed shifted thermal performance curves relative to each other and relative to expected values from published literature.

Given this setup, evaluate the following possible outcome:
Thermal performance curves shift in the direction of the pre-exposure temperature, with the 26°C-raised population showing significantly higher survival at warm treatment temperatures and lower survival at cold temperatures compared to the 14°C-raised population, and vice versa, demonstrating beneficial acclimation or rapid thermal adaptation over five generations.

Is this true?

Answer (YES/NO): NO